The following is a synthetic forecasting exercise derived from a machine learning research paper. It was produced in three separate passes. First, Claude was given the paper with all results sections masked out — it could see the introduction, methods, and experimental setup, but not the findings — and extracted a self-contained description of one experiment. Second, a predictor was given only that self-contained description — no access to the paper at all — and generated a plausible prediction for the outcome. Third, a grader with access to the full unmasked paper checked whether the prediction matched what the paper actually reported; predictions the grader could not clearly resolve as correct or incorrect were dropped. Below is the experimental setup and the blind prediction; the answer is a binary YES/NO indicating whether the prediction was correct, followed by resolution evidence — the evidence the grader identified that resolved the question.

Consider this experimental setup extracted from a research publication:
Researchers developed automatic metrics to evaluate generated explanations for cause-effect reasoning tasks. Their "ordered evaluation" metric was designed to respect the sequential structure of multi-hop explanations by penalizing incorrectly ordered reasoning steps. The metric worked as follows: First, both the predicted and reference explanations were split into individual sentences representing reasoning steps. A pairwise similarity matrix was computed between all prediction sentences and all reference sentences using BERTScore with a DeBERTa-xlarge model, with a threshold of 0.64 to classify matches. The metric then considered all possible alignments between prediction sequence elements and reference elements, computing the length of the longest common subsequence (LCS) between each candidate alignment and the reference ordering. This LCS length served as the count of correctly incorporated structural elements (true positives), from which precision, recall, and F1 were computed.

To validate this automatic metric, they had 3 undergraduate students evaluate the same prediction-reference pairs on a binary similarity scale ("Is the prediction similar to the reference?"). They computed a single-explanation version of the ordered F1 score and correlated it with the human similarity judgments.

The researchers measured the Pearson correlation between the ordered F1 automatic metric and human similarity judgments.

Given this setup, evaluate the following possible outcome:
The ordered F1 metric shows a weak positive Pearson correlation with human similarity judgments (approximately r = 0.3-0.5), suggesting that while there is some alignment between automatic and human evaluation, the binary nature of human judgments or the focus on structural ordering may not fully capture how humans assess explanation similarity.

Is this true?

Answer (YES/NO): YES